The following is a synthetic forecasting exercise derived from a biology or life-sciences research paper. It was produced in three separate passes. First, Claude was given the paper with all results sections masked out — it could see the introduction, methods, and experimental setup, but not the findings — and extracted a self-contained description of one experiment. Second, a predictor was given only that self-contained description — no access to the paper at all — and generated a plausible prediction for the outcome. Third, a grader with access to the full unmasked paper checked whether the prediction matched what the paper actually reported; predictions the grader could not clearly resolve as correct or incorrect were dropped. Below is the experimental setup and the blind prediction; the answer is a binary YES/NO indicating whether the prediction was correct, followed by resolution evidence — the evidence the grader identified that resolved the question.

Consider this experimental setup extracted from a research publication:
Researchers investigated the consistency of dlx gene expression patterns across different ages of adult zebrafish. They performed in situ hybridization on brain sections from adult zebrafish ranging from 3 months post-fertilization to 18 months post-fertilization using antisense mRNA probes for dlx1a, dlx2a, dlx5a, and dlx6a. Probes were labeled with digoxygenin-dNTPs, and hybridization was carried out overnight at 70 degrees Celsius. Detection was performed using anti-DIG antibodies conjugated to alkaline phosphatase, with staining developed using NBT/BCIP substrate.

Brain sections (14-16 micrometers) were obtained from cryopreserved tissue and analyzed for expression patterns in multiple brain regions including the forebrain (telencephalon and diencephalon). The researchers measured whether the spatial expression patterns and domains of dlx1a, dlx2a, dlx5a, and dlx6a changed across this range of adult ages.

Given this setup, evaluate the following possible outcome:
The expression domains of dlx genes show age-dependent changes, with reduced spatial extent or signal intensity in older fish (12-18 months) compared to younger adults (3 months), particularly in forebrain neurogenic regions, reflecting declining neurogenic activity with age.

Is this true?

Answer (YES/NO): NO